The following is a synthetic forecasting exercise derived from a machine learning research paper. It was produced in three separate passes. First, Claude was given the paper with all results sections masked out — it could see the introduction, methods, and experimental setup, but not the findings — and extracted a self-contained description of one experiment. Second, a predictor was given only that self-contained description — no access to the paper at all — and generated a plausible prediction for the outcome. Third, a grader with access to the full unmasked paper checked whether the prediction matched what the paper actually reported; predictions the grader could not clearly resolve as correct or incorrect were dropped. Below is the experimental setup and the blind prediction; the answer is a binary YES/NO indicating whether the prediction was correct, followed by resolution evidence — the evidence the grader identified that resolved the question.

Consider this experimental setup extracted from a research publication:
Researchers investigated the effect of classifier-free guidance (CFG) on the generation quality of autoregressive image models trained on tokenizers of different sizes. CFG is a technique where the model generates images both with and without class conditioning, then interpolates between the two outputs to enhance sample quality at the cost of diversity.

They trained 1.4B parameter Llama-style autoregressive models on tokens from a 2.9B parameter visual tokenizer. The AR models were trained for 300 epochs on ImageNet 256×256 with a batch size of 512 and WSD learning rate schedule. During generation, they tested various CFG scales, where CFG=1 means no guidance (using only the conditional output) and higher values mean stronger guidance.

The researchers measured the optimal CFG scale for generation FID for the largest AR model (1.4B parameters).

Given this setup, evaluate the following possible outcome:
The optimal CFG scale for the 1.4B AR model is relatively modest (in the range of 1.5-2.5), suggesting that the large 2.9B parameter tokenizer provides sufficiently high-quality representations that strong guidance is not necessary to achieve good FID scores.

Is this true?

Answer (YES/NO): NO